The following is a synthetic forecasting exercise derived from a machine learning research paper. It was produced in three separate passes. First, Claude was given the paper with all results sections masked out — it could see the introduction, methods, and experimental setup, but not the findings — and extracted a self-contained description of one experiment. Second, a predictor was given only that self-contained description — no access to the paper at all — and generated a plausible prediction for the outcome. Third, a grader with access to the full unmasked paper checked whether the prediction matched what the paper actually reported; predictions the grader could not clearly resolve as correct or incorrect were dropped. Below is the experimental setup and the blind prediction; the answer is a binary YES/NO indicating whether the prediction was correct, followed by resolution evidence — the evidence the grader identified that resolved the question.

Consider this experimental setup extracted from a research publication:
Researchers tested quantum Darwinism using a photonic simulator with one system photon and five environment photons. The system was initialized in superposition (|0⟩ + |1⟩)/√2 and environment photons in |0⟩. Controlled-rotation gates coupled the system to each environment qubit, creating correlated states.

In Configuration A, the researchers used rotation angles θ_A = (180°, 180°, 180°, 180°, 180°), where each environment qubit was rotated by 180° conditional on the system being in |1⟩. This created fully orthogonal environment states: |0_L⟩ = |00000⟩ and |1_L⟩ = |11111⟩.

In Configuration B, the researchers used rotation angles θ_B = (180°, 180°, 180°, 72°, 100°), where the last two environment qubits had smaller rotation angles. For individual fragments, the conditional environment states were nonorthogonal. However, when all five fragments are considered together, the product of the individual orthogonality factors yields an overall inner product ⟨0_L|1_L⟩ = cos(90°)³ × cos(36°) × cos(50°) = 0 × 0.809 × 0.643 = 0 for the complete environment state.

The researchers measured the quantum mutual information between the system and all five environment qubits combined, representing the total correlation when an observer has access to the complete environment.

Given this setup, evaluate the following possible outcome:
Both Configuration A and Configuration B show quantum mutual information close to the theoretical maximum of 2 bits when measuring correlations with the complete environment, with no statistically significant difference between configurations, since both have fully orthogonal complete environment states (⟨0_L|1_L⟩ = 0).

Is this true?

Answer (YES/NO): NO